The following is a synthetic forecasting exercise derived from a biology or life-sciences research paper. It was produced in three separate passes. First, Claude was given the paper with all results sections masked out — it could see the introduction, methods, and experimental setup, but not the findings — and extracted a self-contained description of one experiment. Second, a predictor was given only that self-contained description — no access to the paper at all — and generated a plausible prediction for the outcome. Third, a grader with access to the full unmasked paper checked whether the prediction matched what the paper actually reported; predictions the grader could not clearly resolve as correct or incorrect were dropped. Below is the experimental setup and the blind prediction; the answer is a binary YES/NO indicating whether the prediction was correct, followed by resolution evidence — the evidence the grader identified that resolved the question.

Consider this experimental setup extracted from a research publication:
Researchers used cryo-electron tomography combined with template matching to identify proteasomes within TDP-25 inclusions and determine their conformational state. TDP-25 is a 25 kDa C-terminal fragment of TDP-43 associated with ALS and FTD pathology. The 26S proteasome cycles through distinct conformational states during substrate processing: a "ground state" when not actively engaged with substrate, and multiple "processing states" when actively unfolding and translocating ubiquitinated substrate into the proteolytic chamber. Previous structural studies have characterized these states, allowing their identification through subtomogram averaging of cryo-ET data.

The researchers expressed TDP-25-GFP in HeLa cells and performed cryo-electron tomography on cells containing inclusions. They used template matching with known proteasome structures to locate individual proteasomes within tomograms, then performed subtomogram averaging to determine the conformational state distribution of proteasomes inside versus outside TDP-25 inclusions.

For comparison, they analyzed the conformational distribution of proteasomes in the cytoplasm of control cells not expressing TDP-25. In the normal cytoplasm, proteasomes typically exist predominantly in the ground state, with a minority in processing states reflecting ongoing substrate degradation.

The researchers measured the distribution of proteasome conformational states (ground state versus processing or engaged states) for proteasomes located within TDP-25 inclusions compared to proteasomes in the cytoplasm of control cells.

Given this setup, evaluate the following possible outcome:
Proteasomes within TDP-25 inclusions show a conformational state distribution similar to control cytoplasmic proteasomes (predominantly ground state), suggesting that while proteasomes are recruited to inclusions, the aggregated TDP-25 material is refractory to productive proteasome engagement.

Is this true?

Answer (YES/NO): NO